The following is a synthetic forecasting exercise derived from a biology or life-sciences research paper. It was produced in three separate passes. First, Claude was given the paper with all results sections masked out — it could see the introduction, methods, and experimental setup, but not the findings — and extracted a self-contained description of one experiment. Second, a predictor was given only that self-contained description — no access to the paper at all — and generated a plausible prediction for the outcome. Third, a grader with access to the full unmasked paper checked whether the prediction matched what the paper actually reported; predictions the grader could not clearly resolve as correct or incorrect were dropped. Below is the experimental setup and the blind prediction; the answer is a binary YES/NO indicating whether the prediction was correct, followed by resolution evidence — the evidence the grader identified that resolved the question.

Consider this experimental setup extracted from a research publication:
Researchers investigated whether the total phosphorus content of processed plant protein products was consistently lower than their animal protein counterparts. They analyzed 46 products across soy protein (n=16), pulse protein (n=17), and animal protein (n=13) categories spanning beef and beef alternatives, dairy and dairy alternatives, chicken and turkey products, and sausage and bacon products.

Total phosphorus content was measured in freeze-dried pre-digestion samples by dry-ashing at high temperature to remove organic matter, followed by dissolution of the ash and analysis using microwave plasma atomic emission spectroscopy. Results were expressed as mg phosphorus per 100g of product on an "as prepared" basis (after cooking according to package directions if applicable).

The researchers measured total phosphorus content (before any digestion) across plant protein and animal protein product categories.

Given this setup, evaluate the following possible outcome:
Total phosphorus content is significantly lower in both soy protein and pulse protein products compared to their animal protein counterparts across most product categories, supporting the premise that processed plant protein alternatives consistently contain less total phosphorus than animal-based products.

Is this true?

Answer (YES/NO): NO